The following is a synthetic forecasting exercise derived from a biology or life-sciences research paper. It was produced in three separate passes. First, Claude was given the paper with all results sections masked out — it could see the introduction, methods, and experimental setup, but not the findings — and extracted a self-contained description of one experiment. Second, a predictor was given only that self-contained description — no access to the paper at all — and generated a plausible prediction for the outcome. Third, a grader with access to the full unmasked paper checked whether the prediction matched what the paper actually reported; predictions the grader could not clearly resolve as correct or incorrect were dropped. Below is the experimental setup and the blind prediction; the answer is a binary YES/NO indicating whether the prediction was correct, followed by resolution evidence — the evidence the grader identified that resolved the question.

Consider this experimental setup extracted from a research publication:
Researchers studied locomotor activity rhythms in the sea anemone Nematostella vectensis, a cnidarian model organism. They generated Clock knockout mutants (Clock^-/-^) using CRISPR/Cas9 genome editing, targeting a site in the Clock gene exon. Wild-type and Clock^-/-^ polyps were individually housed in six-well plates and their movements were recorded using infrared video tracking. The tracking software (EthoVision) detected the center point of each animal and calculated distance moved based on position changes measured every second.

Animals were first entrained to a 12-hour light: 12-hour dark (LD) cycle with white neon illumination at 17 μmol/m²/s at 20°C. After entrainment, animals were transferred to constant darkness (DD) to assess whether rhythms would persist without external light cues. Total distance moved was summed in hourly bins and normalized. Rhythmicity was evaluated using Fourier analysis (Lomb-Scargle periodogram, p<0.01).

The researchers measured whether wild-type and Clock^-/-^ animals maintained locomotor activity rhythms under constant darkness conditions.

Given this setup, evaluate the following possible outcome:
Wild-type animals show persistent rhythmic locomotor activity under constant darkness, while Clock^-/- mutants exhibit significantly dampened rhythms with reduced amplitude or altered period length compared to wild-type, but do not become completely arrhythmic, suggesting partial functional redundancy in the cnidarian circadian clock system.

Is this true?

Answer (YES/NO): NO